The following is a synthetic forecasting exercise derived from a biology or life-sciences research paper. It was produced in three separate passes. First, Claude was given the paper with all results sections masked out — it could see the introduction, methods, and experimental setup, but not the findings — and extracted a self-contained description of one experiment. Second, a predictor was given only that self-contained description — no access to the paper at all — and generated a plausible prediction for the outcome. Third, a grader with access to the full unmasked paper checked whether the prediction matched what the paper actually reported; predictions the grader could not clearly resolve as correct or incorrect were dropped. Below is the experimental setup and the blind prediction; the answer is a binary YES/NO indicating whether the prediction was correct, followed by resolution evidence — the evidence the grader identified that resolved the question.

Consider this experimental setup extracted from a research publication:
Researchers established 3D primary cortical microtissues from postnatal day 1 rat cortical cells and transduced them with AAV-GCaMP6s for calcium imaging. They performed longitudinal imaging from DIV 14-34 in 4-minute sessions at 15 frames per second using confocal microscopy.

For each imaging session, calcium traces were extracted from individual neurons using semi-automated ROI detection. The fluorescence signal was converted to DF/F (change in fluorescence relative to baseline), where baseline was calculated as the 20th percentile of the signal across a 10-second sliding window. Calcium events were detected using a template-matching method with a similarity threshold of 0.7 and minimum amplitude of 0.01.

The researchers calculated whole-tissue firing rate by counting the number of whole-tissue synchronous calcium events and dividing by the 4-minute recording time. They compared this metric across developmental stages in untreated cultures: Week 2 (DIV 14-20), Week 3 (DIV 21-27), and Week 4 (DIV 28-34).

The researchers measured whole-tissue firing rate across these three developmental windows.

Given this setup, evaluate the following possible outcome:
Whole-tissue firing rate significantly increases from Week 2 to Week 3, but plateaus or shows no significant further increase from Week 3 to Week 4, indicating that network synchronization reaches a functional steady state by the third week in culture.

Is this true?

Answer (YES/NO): NO